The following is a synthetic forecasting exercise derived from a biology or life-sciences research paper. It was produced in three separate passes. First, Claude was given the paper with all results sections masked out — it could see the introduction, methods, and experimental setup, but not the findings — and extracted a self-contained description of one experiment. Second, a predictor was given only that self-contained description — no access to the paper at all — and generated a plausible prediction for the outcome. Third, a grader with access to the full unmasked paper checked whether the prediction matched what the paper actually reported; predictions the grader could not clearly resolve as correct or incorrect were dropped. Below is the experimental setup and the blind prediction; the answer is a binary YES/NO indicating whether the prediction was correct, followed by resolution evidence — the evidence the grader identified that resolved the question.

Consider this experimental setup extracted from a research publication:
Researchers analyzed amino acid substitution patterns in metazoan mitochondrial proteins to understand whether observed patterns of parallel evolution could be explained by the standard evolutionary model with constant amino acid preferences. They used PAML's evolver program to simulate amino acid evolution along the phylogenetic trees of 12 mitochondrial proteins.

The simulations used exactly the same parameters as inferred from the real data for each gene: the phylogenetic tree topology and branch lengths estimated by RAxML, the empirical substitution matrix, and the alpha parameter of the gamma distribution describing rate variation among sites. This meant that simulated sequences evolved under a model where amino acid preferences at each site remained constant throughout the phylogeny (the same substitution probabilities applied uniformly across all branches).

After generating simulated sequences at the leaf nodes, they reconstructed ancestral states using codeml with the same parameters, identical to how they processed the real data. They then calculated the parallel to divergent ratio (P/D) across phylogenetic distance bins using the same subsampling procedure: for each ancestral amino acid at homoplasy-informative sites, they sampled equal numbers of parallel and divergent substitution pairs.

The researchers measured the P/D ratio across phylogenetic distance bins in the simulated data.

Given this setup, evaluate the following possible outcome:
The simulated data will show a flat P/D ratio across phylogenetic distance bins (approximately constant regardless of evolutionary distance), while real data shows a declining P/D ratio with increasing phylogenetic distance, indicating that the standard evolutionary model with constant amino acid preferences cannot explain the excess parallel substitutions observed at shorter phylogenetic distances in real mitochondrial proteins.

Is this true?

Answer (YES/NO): YES